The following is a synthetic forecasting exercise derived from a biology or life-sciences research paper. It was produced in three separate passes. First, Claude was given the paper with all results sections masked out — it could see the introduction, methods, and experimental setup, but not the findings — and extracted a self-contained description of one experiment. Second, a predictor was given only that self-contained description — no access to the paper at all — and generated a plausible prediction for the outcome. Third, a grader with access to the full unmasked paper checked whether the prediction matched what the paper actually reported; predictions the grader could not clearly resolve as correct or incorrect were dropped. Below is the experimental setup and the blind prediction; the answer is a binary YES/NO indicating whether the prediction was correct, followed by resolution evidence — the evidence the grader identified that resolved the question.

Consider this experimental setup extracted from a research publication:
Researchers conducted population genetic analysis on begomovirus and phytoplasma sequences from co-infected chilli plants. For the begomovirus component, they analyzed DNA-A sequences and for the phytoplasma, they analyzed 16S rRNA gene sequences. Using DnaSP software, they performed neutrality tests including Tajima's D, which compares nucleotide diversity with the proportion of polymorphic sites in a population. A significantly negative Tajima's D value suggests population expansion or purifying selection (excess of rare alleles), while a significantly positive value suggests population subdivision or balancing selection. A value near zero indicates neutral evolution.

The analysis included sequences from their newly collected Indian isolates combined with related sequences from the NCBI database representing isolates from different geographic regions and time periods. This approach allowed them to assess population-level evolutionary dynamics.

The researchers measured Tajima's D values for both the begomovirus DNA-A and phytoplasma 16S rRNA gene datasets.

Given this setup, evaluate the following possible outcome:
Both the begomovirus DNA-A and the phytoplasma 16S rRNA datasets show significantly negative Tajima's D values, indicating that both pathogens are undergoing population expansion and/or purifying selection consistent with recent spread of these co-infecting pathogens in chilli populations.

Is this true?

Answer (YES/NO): YES